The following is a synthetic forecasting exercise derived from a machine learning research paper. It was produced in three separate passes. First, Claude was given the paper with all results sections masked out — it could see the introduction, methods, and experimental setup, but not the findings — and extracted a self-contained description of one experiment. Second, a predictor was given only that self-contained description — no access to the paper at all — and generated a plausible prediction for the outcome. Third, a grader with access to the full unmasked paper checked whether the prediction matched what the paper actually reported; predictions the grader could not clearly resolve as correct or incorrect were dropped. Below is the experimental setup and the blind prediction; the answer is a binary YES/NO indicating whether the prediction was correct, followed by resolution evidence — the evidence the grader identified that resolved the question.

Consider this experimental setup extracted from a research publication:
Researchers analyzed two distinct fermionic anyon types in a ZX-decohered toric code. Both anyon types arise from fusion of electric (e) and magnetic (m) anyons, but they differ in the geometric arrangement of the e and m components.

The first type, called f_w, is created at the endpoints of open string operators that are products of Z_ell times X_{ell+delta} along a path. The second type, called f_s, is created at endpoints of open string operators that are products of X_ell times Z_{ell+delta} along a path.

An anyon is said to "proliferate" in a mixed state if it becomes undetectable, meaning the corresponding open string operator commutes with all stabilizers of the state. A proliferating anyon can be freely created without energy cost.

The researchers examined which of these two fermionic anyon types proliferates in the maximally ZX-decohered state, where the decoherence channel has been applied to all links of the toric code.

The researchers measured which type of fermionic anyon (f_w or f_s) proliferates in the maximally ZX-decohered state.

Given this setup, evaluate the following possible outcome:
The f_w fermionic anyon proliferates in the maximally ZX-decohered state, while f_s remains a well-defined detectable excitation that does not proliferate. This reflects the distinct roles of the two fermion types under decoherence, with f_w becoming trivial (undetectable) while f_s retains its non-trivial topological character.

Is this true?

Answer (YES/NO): YES